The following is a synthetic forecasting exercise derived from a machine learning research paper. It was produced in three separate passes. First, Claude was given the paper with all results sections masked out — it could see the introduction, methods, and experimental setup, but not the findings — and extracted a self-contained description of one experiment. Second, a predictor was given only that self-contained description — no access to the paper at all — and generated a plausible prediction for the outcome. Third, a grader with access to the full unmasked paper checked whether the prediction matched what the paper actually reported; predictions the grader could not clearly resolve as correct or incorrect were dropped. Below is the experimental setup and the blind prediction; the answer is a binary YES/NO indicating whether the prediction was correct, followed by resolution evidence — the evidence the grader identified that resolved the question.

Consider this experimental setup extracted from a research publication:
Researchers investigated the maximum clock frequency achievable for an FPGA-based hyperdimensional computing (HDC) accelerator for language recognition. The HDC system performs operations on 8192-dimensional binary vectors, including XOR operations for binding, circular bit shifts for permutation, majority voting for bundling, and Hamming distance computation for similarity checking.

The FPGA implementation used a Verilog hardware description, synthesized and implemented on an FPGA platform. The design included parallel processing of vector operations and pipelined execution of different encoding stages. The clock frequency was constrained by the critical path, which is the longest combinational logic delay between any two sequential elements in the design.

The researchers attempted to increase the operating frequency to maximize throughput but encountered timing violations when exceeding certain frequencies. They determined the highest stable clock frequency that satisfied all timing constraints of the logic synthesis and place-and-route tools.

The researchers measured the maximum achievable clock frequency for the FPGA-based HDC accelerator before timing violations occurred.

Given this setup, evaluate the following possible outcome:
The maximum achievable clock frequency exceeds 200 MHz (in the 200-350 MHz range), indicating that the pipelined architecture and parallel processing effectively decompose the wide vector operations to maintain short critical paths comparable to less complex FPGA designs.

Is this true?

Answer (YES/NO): NO